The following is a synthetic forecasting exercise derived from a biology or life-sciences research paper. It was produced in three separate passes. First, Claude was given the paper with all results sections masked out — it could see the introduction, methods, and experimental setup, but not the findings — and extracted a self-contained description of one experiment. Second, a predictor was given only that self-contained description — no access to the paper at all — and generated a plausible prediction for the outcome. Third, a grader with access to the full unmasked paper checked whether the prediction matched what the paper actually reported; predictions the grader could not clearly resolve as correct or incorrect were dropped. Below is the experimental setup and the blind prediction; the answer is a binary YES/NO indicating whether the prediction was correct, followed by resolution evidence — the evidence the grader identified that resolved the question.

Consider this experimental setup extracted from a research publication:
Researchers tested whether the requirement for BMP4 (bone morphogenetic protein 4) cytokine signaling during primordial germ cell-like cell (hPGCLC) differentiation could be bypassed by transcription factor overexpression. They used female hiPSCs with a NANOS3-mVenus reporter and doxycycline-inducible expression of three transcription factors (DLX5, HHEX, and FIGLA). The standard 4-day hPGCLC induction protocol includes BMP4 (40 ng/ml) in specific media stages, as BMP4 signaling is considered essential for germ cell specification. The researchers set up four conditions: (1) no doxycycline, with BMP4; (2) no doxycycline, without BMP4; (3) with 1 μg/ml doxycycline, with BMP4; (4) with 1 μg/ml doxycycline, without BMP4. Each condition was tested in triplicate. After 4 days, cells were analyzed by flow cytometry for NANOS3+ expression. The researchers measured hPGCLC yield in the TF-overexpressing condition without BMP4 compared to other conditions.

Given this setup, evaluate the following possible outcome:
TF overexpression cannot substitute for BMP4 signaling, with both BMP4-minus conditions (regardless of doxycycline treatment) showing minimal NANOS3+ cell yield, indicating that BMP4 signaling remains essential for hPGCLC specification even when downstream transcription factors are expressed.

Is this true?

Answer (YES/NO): NO